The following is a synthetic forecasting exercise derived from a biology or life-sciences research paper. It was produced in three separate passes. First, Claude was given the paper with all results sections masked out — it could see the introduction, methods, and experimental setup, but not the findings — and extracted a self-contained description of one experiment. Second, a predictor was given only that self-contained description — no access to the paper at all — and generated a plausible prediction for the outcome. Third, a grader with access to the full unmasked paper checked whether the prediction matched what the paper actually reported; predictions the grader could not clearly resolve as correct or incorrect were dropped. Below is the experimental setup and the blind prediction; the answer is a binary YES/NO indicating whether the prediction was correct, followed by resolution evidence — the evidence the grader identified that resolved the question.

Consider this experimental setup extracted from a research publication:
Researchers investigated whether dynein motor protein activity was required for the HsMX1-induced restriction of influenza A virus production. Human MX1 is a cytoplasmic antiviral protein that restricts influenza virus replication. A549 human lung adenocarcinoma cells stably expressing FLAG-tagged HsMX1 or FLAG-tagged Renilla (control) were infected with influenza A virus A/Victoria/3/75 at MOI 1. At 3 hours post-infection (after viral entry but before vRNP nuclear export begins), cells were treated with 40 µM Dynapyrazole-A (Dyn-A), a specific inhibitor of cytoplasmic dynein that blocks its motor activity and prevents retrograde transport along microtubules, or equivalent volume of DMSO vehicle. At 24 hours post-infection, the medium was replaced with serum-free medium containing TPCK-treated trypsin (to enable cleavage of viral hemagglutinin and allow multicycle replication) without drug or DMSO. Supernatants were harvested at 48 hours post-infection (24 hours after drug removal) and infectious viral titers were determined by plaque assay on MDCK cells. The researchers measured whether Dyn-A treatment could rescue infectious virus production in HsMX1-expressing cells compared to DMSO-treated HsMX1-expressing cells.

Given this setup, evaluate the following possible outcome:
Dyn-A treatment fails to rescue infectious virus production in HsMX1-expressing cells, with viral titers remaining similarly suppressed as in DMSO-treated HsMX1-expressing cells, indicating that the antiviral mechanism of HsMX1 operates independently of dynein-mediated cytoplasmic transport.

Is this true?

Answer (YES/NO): NO